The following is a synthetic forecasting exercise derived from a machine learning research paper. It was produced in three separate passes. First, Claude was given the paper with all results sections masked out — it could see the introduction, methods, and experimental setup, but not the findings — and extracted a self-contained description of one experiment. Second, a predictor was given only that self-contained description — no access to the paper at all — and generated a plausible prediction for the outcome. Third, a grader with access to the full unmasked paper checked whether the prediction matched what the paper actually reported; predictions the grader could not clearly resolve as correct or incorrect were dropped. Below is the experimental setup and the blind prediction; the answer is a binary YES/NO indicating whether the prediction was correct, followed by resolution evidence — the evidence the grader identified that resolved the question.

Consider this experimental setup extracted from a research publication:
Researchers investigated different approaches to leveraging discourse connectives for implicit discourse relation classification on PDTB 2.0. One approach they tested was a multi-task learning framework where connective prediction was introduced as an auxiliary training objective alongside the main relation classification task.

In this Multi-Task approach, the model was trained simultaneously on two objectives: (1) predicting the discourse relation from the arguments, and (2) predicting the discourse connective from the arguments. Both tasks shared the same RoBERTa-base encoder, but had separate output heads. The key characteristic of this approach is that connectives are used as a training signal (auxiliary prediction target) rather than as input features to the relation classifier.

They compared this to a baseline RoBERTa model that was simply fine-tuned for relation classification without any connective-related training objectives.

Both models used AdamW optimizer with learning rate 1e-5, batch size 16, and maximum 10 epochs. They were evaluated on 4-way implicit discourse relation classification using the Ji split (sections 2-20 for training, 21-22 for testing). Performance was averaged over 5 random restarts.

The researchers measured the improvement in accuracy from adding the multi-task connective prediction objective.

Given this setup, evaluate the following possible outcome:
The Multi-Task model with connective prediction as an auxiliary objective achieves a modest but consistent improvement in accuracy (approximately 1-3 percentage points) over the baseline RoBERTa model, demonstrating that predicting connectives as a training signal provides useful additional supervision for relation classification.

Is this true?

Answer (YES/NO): NO